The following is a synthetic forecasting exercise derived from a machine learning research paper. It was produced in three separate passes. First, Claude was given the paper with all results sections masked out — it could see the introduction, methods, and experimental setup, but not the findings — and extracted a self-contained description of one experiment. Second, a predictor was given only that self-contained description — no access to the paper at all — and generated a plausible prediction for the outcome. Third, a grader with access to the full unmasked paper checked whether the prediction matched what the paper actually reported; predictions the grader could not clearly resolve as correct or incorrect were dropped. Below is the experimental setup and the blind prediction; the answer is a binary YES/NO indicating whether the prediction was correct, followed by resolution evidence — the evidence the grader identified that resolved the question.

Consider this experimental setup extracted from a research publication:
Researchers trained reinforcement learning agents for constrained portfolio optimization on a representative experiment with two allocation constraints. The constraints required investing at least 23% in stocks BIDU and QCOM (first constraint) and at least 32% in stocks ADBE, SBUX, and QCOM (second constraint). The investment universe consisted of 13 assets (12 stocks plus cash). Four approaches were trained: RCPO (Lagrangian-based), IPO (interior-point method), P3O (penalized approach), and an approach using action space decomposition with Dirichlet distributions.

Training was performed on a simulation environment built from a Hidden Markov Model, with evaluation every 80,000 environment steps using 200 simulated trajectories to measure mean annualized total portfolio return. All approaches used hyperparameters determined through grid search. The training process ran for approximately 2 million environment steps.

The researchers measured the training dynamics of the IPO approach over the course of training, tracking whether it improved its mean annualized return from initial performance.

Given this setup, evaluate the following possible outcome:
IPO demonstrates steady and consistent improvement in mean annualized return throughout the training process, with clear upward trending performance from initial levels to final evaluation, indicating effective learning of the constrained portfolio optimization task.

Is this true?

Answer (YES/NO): NO